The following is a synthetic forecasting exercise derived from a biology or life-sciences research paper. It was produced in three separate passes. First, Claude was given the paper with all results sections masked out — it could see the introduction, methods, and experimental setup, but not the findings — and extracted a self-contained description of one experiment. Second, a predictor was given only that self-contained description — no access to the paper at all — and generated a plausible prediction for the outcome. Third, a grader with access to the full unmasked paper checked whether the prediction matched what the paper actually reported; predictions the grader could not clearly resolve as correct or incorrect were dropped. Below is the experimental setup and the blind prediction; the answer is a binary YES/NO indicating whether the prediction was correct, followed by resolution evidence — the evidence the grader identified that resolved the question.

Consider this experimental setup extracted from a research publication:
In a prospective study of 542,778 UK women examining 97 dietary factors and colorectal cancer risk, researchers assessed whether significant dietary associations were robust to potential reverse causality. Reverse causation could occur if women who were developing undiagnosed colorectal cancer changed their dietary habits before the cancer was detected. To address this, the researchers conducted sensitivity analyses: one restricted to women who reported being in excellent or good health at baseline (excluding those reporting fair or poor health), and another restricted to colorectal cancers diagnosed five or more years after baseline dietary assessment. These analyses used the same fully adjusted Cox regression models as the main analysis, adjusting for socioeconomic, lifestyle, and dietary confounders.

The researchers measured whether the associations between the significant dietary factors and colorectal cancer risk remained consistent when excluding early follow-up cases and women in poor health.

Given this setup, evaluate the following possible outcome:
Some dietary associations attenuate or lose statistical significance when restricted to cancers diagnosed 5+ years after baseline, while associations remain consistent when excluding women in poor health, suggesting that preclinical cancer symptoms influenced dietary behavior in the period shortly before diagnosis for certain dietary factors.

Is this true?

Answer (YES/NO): NO